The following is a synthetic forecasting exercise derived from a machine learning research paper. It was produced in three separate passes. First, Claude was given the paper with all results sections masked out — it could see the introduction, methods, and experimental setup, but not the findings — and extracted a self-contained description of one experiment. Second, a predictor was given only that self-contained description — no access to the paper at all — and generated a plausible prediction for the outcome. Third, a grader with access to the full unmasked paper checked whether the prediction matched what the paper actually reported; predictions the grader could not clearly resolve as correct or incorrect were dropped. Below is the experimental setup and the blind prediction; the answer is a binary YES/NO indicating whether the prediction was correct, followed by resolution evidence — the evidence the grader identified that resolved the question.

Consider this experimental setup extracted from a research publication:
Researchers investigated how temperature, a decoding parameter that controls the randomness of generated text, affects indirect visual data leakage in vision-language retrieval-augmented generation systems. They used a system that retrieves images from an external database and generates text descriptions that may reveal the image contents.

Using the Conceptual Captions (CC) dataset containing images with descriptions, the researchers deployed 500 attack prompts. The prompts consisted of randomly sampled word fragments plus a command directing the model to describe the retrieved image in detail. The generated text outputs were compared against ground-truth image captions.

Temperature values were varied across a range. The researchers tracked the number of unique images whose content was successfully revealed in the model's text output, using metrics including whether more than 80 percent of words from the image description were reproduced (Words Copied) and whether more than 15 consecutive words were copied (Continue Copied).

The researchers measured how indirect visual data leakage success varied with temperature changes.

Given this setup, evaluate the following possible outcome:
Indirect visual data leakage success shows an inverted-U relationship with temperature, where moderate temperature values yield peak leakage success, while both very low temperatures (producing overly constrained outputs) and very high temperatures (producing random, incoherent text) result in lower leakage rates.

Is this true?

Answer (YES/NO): NO